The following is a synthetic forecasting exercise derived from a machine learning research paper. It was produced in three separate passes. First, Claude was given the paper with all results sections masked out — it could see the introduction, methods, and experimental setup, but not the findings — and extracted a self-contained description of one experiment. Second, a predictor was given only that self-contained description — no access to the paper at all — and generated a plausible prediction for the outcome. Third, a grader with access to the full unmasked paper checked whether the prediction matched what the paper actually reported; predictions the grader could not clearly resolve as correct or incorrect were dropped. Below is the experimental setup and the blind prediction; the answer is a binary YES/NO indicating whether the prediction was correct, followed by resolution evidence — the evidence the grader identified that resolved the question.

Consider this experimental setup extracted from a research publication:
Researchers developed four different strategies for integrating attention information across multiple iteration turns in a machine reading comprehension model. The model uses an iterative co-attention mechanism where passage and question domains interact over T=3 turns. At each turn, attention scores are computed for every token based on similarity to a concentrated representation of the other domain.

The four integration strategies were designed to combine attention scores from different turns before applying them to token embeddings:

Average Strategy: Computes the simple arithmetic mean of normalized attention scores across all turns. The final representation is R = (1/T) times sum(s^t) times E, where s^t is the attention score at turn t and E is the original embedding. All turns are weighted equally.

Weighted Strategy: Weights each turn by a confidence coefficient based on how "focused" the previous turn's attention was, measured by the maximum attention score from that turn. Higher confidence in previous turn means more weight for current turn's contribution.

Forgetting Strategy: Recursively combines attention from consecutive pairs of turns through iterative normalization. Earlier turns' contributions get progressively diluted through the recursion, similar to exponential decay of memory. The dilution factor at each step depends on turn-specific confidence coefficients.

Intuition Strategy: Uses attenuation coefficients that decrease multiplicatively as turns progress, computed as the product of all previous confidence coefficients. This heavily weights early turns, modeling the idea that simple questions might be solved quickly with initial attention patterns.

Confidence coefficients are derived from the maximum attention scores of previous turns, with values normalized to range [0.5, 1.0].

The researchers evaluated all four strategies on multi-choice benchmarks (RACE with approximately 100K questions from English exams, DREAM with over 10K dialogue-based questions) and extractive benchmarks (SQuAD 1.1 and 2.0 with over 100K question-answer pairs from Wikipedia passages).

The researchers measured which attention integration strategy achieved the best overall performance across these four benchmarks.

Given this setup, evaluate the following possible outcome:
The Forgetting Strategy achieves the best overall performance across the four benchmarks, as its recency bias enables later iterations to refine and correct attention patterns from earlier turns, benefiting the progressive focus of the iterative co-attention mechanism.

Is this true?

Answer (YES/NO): YES